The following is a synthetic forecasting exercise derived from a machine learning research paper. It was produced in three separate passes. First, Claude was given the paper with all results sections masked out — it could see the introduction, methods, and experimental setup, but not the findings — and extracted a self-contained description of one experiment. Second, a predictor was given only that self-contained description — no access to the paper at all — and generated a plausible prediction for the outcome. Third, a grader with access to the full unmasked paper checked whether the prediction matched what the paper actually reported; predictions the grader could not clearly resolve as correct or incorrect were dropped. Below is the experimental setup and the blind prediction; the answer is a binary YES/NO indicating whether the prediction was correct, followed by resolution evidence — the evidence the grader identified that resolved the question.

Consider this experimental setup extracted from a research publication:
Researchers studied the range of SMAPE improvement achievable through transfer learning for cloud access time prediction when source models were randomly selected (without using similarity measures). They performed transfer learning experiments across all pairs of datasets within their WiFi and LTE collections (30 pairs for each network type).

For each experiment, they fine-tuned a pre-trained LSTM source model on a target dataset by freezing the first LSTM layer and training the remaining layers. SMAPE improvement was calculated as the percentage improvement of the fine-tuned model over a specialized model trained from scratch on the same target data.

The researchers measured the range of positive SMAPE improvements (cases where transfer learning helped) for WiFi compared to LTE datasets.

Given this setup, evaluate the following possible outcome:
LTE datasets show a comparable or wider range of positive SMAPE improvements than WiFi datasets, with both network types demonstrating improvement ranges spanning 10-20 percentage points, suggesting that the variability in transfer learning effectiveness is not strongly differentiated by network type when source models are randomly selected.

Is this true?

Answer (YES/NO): NO